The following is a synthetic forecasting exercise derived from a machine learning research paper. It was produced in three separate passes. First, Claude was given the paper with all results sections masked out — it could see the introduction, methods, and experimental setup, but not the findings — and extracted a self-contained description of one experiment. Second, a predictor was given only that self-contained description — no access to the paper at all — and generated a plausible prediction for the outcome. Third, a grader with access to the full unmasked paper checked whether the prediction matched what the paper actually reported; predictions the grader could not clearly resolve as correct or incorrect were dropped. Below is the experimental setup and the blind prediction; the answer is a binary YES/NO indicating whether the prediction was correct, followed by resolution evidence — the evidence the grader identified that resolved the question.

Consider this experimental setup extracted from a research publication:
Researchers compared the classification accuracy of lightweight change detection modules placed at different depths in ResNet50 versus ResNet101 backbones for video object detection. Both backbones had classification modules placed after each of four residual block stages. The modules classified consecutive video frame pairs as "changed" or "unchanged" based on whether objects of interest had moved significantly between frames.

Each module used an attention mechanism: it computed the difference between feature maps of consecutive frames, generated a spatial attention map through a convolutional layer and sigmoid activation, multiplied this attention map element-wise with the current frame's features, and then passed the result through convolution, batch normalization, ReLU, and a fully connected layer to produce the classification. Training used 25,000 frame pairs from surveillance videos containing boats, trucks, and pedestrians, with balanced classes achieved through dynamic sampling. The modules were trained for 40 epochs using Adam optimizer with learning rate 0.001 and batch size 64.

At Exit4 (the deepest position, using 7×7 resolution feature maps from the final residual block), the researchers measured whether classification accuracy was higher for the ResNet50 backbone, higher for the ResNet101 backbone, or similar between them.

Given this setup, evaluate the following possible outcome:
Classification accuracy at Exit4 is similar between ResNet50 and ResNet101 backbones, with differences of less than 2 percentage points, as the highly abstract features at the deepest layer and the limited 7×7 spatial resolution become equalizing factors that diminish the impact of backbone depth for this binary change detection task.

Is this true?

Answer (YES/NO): YES